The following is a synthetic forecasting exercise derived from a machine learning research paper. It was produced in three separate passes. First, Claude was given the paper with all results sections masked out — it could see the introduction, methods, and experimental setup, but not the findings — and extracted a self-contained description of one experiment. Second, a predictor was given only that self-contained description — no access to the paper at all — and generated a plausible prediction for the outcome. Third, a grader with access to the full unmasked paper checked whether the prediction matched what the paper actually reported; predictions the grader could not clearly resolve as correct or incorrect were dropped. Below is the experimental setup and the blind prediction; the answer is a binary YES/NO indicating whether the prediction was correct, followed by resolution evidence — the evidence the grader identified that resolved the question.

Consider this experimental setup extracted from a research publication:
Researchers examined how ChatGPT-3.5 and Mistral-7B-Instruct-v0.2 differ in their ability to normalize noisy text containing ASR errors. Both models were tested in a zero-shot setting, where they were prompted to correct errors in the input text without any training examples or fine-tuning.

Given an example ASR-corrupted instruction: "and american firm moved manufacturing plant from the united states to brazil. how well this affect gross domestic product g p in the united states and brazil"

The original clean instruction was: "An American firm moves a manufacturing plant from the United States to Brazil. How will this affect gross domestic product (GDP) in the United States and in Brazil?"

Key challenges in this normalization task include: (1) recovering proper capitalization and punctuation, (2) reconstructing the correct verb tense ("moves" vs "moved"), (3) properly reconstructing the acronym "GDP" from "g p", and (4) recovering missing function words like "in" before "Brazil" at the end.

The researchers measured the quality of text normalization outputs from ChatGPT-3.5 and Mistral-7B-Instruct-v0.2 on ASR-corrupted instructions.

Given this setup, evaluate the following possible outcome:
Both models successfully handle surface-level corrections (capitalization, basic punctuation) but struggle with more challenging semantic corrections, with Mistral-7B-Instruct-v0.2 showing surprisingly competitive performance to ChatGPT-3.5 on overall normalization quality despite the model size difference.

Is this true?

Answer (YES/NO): NO